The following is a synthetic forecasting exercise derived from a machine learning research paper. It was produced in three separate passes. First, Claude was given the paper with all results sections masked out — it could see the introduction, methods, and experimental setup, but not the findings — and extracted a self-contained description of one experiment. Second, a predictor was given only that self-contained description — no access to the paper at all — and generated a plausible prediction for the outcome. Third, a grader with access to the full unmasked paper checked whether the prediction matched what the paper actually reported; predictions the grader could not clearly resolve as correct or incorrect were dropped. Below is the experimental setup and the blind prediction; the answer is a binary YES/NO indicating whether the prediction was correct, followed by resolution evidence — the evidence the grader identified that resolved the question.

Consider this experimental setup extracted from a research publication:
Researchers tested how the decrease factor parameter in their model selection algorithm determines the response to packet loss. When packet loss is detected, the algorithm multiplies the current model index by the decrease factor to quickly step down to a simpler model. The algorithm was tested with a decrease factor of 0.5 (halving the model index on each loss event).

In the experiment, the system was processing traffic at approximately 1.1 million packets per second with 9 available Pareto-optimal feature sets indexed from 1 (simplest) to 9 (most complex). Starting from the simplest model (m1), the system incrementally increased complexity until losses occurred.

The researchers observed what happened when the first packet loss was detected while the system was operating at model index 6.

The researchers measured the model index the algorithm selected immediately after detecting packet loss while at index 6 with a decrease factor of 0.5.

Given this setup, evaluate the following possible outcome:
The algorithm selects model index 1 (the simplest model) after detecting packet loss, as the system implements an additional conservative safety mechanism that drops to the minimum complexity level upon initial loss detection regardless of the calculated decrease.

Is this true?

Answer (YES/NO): NO